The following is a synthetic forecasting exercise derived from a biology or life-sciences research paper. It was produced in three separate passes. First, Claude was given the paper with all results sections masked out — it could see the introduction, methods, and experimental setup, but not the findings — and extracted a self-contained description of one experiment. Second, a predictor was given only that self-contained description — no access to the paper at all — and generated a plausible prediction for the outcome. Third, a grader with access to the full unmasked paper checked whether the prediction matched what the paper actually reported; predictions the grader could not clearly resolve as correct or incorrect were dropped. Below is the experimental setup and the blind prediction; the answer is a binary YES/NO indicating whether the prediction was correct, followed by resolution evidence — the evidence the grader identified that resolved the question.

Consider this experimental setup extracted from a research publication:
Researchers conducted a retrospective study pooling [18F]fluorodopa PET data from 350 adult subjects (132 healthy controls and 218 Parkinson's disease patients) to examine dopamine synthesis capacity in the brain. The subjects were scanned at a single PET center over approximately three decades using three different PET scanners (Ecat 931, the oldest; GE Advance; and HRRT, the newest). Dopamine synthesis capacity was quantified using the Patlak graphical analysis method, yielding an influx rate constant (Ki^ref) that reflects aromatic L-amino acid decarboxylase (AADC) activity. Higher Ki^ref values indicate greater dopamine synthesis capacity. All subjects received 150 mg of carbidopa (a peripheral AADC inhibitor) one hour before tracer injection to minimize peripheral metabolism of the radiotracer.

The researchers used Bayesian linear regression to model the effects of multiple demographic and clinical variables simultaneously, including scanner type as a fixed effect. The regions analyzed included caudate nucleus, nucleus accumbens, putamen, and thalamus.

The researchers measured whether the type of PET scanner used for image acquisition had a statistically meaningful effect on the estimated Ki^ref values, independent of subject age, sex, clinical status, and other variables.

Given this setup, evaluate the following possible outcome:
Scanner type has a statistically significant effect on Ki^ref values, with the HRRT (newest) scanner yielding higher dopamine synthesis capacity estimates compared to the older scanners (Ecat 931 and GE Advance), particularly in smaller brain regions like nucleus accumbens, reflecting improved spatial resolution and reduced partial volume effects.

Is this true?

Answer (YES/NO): NO